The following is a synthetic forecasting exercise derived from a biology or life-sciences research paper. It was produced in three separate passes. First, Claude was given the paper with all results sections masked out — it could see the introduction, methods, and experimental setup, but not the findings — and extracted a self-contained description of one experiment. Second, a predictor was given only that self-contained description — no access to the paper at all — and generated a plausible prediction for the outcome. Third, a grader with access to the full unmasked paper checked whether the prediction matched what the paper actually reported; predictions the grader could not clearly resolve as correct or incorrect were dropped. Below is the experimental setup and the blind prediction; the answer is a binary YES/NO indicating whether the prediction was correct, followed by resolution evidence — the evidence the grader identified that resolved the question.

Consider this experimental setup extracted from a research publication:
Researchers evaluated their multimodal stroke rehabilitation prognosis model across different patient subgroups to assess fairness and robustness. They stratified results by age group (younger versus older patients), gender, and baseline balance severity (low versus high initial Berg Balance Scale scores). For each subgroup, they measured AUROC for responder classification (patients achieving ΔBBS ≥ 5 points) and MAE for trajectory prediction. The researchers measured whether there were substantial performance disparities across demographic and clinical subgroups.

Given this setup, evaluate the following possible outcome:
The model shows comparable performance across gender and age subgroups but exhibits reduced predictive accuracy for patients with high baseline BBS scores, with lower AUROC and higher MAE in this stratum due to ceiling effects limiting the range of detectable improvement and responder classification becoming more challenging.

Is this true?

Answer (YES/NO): NO